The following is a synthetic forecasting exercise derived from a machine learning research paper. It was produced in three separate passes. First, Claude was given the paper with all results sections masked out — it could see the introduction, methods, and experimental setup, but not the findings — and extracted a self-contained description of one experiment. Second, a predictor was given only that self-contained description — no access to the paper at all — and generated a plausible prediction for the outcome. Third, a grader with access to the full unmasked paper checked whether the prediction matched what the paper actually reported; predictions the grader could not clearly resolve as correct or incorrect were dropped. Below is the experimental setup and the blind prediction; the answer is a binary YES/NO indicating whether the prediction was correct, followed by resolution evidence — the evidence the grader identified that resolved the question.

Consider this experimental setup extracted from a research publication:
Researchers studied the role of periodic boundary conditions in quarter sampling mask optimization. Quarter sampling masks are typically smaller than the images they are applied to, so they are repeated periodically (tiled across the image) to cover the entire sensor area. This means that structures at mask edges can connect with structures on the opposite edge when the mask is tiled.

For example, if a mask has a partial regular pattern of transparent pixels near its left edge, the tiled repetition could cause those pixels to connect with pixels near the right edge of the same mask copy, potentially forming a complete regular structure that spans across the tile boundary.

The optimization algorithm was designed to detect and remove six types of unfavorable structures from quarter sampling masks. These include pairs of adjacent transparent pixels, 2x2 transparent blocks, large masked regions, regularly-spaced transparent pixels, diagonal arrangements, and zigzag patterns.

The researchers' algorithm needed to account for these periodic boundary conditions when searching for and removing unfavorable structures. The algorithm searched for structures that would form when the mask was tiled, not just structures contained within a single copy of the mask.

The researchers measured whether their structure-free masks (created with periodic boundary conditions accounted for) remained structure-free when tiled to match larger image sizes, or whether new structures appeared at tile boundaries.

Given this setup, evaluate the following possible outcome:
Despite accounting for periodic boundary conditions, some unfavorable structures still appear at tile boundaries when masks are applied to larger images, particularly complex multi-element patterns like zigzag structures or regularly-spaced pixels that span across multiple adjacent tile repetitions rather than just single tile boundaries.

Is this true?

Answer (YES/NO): NO